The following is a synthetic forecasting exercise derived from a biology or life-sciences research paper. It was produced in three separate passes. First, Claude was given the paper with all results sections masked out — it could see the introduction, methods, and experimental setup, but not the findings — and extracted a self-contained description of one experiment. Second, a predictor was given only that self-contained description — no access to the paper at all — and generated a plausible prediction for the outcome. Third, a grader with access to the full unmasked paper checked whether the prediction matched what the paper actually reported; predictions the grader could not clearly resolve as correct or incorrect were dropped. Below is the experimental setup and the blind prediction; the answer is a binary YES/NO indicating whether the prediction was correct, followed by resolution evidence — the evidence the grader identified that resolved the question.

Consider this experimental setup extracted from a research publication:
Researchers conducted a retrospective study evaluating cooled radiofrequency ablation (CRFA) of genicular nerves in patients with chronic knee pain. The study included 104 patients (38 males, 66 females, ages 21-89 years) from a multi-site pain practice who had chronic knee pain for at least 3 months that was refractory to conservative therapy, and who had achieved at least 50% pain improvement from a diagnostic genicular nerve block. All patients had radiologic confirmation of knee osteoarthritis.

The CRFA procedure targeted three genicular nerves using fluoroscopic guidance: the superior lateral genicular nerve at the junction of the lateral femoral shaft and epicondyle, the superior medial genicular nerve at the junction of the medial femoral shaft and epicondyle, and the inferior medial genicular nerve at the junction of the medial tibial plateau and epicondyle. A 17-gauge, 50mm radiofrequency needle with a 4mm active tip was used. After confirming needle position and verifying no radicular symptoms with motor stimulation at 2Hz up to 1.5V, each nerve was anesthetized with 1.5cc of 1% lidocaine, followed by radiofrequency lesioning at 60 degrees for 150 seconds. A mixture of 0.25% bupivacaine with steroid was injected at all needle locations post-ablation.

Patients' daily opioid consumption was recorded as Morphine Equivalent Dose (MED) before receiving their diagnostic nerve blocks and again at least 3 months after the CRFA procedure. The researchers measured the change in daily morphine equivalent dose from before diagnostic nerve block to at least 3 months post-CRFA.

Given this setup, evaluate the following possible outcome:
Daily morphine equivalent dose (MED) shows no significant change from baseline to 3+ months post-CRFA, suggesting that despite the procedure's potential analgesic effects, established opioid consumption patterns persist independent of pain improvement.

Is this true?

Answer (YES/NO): YES